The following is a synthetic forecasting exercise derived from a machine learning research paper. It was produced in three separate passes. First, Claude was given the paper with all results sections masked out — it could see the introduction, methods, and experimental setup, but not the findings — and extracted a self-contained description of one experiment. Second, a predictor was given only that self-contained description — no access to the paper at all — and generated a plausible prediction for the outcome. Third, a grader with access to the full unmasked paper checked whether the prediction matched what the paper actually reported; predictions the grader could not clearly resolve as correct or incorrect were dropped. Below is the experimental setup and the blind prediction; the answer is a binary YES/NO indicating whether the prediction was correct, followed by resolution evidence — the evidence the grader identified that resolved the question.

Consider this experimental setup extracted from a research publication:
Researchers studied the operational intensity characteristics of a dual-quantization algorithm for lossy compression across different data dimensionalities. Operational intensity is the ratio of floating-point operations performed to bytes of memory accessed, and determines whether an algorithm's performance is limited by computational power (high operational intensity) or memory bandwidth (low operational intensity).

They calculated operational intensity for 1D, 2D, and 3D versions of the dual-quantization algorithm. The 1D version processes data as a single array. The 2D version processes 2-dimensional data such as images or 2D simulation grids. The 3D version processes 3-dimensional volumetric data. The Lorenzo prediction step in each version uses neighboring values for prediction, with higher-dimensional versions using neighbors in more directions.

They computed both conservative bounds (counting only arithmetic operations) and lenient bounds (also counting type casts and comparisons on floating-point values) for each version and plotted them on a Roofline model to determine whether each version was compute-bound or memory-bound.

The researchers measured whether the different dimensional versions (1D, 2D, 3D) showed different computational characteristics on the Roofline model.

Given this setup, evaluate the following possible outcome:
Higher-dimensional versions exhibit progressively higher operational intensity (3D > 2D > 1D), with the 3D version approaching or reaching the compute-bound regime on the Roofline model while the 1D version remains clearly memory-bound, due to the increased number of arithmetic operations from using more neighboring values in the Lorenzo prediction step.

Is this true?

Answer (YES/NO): NO